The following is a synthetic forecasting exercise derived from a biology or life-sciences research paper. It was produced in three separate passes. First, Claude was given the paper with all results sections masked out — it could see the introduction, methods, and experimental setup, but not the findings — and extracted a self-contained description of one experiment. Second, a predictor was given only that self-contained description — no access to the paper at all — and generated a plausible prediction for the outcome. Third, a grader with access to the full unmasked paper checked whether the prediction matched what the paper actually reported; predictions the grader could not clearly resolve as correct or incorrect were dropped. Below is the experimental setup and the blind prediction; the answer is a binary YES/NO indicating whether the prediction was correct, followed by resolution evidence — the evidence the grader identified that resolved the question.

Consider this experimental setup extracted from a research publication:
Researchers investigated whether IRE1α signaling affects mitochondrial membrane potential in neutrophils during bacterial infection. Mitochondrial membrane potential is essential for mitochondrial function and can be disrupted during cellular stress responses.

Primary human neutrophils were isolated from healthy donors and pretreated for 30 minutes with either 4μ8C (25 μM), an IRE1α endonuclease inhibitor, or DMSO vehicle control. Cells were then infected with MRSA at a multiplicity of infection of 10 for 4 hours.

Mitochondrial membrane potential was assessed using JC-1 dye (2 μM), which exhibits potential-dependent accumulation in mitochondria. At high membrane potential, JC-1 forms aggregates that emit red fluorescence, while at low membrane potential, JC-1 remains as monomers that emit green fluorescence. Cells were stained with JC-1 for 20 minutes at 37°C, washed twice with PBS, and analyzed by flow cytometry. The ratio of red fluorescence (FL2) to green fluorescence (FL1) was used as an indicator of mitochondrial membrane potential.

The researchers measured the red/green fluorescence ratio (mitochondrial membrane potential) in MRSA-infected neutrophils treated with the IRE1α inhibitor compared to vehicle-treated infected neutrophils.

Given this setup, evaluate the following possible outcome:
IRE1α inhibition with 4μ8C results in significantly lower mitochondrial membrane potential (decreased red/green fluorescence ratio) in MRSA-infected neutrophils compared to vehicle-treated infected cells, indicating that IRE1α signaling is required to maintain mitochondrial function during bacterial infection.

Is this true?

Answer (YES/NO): NO